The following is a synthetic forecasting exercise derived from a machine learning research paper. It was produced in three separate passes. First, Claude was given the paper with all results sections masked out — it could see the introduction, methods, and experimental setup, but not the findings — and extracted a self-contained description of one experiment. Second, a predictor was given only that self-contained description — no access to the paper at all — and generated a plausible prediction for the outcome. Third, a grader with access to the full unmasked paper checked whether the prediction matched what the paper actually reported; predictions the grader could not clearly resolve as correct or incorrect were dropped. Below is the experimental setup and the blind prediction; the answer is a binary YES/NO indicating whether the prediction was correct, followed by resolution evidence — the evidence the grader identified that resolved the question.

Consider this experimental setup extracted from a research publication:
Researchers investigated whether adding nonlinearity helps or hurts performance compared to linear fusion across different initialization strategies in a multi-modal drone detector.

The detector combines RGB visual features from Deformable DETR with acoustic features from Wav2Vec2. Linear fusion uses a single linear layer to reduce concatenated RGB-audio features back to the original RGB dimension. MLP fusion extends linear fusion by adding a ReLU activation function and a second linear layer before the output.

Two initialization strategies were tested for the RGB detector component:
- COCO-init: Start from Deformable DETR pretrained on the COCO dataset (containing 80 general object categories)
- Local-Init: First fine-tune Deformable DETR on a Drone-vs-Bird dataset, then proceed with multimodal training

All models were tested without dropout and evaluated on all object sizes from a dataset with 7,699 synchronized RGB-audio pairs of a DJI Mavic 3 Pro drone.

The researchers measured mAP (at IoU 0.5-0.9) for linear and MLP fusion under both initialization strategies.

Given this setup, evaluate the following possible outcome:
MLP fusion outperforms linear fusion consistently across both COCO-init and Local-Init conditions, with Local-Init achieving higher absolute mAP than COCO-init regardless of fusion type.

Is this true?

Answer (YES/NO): NO